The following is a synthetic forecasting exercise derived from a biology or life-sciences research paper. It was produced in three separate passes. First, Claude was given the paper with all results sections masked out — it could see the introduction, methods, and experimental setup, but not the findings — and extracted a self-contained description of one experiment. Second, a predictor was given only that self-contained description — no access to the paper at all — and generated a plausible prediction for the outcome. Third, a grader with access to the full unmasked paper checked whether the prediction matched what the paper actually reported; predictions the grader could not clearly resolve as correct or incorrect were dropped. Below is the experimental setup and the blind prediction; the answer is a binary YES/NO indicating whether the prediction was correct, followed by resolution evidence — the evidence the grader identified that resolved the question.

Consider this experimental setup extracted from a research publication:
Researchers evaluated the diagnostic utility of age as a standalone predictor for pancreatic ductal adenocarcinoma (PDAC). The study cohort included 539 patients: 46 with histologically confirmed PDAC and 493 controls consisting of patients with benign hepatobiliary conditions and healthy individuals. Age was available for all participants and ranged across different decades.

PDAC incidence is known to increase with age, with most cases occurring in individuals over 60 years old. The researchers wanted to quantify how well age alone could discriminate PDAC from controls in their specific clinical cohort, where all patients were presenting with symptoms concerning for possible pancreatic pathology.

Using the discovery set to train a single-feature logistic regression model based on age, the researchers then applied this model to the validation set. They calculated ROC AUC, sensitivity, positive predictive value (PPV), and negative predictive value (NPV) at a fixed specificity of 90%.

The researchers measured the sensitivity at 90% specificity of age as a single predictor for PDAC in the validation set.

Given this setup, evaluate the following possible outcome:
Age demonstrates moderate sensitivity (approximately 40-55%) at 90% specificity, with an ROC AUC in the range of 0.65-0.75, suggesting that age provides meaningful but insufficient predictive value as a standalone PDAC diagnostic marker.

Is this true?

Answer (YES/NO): NO